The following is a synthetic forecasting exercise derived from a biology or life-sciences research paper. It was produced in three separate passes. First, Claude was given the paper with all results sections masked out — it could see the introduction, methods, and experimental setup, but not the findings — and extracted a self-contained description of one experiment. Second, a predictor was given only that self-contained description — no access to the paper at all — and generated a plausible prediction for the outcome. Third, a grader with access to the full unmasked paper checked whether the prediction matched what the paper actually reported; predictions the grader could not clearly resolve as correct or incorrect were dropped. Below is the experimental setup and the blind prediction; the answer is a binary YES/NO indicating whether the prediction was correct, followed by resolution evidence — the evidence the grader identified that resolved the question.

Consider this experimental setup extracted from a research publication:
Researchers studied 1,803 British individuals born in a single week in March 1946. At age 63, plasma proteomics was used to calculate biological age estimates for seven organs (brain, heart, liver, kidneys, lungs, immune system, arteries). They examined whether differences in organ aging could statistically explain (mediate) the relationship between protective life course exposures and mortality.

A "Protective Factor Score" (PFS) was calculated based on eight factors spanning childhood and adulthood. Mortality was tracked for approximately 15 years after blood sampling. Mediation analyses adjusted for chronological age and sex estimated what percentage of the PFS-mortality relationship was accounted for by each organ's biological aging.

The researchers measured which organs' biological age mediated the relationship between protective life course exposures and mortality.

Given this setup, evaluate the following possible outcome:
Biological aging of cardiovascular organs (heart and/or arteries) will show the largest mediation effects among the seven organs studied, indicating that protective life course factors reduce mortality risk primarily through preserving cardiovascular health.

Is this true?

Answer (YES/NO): NO